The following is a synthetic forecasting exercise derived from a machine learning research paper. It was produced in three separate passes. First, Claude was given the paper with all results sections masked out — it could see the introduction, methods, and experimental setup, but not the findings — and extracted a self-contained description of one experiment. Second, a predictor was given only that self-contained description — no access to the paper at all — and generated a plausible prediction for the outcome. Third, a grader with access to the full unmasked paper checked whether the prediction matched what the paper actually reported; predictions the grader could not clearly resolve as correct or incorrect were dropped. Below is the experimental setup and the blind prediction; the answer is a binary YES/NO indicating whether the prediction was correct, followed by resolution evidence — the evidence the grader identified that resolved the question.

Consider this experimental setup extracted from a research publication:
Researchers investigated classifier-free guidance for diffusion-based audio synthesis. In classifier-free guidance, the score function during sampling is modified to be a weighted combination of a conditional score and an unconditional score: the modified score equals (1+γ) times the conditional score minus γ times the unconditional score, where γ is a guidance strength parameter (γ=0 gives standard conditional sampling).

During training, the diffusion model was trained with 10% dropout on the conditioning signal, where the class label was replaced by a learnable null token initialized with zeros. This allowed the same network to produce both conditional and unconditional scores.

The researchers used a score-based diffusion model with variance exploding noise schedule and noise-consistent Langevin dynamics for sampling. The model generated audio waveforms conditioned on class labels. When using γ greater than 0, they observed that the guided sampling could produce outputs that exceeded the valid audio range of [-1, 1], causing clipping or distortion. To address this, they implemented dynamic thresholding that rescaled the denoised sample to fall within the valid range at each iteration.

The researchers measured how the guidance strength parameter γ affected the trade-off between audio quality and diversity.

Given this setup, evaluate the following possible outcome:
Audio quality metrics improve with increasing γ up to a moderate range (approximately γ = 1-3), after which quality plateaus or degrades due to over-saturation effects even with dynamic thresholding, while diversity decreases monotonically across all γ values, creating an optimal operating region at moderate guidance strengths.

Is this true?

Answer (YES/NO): NO